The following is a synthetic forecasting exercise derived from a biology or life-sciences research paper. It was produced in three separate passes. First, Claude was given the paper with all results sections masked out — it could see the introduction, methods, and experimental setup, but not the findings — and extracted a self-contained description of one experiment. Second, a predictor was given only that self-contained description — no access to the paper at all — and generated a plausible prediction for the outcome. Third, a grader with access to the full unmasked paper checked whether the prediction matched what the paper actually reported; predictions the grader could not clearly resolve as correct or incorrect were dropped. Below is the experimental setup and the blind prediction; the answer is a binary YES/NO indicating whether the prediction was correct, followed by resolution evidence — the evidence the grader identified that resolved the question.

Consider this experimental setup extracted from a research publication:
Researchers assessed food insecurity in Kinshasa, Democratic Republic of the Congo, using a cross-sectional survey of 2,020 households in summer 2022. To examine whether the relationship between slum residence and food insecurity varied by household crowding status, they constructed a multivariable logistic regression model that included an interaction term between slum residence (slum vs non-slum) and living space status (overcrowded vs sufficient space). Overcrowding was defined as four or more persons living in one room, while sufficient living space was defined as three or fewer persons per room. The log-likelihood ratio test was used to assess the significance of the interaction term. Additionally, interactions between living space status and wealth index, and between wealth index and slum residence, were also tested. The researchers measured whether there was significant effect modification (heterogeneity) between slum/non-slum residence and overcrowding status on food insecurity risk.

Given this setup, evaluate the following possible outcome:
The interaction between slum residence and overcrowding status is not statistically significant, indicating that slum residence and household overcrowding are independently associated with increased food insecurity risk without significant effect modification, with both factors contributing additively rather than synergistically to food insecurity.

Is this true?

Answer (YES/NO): YES